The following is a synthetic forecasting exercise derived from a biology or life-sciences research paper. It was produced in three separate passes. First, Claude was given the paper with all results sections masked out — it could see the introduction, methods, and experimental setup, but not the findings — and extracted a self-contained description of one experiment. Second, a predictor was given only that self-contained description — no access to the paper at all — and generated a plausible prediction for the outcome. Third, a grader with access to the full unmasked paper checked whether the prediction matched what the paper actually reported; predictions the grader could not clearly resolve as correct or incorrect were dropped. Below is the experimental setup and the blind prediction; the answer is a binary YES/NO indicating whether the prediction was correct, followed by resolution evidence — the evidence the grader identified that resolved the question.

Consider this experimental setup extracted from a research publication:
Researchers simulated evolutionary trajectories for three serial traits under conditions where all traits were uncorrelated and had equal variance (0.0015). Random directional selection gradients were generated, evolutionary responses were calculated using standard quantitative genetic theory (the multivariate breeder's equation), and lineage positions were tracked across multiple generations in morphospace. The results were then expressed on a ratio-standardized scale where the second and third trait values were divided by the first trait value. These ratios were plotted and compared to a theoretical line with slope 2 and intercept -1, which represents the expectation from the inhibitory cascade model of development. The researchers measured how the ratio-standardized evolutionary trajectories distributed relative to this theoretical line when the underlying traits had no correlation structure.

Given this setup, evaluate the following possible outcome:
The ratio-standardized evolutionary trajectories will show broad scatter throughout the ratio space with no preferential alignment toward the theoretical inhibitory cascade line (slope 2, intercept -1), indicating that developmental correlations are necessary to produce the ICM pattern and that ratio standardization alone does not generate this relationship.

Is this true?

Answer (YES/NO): NO